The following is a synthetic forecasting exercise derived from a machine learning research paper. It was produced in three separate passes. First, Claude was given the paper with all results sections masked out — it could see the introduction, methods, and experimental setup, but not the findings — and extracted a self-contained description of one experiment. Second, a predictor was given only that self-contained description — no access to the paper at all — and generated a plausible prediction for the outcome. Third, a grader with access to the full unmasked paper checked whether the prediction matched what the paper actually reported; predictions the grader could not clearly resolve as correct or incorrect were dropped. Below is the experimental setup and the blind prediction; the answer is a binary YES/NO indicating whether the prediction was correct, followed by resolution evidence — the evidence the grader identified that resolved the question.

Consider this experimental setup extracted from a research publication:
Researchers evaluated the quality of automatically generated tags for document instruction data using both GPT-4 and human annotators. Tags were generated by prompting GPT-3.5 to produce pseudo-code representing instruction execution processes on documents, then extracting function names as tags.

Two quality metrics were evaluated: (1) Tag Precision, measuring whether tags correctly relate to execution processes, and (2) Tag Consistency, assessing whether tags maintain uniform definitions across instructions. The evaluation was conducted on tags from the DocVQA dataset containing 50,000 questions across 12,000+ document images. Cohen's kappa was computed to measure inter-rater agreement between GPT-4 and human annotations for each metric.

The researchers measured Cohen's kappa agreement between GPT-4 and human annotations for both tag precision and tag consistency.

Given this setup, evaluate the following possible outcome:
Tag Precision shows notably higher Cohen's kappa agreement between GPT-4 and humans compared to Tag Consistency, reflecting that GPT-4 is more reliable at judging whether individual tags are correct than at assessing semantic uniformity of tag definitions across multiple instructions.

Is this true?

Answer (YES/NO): NO